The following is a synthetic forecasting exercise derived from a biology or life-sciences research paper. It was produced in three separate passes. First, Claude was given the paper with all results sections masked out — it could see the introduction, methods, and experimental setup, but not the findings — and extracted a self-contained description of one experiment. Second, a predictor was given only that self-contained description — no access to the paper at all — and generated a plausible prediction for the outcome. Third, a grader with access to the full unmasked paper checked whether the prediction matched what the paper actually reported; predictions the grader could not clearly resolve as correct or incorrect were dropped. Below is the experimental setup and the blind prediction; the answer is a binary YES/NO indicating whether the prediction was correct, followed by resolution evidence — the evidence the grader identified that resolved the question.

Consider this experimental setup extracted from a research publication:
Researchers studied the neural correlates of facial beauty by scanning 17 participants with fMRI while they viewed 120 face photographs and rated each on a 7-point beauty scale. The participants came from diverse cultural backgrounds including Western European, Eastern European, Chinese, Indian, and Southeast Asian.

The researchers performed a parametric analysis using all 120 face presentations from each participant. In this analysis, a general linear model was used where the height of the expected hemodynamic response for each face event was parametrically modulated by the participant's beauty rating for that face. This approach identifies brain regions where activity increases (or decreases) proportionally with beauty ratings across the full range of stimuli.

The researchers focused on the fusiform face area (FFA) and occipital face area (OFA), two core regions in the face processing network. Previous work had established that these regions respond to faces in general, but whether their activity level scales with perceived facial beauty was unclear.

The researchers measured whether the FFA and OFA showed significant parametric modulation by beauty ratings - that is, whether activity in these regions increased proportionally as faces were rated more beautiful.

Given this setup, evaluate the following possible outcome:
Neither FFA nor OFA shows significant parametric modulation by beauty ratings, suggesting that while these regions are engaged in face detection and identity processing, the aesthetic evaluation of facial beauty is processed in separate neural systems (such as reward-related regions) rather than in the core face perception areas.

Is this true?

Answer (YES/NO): NO